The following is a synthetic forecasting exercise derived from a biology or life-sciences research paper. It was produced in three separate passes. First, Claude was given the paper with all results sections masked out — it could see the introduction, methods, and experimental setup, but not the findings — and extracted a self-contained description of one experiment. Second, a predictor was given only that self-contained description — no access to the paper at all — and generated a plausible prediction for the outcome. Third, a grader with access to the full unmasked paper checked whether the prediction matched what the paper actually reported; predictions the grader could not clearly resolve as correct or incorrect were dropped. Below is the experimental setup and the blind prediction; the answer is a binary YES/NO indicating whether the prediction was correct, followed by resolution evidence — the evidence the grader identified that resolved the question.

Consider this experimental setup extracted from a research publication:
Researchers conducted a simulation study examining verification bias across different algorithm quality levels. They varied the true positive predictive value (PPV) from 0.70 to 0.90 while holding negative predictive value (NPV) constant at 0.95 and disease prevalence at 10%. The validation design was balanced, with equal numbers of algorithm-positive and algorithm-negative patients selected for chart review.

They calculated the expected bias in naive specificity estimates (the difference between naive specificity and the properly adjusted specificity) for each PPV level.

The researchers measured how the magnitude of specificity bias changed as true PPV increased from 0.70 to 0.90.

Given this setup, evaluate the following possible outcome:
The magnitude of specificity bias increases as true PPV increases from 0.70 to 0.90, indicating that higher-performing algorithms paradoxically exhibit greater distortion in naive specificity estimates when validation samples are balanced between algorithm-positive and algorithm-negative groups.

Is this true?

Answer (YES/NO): NO